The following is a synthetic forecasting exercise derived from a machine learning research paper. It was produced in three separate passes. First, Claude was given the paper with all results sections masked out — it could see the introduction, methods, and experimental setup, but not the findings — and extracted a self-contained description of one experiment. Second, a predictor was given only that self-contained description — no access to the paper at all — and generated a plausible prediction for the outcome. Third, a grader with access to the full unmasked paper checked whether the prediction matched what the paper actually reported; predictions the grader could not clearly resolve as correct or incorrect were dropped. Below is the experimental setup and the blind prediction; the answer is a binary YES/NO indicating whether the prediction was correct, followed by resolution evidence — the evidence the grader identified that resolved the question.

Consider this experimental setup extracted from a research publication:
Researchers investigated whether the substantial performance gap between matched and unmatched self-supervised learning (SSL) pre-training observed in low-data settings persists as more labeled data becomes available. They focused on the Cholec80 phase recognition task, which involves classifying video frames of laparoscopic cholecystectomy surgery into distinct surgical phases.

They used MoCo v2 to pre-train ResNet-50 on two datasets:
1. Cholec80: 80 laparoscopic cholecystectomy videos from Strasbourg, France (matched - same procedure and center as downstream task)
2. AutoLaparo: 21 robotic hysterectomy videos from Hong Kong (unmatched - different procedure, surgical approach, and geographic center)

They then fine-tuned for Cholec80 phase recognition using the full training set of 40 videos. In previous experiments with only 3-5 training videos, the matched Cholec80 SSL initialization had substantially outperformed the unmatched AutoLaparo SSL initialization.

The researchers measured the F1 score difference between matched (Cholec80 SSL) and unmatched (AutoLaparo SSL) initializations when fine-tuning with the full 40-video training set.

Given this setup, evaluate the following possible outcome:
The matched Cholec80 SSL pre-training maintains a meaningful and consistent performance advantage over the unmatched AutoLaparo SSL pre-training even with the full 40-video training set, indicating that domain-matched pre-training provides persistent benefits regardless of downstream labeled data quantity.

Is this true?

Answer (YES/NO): NO